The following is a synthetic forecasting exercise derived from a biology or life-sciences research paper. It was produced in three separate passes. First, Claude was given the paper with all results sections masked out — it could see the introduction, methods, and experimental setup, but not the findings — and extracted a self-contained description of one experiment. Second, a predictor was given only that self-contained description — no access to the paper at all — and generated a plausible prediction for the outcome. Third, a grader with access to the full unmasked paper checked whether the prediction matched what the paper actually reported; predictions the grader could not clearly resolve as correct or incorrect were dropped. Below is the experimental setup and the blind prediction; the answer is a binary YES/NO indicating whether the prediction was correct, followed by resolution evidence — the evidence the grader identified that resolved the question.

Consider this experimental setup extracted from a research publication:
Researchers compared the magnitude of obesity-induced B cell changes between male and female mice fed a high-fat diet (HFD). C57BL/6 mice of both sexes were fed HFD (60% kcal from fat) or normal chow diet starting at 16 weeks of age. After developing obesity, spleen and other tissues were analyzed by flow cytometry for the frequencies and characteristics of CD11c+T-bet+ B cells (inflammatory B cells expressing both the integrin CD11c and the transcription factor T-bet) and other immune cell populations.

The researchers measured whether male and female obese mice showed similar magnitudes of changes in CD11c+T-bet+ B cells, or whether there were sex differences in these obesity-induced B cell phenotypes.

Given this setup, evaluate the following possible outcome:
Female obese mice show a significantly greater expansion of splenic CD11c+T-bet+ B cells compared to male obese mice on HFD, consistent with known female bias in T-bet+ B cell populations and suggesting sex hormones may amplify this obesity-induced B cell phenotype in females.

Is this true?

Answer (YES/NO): NO